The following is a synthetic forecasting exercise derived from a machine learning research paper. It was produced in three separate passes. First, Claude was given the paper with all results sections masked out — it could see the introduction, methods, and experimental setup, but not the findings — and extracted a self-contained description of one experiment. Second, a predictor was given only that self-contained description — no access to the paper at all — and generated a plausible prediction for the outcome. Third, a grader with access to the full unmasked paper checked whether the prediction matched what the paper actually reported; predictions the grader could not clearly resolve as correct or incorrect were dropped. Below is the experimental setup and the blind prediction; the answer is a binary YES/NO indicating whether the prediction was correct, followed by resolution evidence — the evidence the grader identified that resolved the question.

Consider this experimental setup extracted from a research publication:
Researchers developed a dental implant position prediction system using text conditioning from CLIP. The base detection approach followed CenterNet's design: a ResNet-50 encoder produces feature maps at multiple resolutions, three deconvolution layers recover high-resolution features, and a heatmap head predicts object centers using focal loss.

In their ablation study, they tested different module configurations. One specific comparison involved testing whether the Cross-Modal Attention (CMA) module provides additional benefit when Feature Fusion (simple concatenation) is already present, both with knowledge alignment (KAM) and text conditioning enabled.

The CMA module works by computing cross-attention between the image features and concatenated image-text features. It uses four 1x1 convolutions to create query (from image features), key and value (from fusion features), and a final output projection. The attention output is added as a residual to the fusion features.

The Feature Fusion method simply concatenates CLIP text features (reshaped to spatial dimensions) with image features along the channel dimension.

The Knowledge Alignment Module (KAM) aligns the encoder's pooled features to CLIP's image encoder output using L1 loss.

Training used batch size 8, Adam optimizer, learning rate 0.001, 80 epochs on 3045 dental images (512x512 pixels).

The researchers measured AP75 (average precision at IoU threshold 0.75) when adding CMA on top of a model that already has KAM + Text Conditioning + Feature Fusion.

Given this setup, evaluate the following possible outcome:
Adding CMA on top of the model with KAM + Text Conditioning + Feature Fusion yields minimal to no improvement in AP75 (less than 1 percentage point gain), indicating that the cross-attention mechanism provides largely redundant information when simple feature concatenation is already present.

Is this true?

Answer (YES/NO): YES